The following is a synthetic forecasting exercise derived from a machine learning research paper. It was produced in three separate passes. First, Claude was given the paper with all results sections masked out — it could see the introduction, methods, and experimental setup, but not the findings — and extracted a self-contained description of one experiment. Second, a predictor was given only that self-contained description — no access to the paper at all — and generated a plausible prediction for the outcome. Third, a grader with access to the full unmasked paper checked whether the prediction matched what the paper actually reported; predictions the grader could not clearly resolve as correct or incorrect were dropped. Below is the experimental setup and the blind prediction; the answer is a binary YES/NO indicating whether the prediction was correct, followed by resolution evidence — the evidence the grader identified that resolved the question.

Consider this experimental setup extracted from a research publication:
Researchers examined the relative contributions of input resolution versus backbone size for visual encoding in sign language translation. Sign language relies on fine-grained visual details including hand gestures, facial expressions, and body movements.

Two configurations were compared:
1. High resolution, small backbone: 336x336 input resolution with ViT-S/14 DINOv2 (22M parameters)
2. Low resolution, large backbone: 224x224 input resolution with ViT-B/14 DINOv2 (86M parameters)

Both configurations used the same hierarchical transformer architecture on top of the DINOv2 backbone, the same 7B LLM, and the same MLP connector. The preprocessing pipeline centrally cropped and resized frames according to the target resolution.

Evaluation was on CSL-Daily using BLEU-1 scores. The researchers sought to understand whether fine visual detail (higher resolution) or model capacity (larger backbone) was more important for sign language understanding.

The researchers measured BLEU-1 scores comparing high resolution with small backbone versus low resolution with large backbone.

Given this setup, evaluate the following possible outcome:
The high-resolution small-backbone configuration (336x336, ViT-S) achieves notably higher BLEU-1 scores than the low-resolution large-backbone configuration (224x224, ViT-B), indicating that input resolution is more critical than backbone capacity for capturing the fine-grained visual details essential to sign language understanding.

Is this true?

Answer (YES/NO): YES